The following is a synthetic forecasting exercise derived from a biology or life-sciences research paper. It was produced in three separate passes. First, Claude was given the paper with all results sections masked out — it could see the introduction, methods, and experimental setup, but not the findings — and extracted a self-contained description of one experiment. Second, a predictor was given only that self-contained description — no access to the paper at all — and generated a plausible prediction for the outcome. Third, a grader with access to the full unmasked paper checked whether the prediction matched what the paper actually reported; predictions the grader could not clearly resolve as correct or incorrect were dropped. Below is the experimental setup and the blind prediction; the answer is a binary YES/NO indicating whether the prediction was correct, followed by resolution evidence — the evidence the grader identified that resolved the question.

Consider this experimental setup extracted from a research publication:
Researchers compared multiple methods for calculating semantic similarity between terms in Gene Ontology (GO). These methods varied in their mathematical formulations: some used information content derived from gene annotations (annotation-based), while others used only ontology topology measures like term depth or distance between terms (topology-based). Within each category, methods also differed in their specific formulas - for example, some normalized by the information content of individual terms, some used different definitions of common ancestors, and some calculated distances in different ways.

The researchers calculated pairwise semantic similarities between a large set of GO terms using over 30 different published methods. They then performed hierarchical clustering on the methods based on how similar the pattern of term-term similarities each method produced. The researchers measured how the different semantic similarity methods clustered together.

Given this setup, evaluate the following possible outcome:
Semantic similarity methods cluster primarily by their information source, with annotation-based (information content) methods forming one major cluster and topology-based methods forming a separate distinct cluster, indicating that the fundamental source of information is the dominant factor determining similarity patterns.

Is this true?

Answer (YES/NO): NO